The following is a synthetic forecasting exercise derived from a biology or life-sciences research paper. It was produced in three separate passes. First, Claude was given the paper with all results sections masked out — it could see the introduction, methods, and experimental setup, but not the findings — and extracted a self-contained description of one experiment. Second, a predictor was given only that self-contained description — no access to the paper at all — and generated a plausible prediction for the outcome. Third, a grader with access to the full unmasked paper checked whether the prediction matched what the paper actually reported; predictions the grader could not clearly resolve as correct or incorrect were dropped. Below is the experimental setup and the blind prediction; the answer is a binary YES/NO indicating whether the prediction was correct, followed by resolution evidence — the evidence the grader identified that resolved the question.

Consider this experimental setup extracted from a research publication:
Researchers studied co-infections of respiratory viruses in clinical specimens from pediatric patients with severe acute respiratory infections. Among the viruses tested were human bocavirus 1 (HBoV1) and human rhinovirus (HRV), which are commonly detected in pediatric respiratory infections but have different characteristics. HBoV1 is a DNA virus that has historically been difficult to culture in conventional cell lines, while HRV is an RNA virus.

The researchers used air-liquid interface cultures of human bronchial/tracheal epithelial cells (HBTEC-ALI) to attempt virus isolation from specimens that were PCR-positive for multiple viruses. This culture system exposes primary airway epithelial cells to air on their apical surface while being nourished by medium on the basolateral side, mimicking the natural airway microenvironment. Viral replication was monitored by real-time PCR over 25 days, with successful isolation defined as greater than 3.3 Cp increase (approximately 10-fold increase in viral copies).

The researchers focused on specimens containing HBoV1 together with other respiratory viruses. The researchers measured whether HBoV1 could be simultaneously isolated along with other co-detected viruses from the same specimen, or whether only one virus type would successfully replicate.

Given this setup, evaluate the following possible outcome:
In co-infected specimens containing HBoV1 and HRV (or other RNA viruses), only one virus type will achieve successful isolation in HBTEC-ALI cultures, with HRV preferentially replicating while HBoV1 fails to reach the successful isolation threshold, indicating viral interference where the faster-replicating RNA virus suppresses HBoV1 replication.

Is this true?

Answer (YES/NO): NO